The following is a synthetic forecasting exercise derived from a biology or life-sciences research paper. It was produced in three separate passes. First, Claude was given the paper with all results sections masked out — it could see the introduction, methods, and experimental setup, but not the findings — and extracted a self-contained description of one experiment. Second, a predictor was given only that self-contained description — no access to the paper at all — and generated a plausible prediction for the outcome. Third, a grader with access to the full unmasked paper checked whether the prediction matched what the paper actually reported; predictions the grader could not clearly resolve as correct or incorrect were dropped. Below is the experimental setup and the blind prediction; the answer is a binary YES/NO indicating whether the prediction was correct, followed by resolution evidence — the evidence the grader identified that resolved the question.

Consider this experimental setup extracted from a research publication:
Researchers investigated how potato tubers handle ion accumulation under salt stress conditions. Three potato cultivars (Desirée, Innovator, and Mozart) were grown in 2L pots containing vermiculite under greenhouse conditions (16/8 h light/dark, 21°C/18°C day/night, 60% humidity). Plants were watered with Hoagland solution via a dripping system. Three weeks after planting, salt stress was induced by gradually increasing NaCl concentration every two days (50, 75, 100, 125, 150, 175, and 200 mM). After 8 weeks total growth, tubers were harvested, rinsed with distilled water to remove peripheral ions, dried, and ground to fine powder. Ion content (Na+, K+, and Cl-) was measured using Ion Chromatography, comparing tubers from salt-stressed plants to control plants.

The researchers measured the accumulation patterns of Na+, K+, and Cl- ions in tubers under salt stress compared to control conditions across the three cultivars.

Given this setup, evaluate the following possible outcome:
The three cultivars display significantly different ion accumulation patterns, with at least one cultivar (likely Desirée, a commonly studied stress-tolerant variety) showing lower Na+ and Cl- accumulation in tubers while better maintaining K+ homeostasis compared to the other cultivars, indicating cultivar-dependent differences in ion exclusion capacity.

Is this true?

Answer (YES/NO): NO